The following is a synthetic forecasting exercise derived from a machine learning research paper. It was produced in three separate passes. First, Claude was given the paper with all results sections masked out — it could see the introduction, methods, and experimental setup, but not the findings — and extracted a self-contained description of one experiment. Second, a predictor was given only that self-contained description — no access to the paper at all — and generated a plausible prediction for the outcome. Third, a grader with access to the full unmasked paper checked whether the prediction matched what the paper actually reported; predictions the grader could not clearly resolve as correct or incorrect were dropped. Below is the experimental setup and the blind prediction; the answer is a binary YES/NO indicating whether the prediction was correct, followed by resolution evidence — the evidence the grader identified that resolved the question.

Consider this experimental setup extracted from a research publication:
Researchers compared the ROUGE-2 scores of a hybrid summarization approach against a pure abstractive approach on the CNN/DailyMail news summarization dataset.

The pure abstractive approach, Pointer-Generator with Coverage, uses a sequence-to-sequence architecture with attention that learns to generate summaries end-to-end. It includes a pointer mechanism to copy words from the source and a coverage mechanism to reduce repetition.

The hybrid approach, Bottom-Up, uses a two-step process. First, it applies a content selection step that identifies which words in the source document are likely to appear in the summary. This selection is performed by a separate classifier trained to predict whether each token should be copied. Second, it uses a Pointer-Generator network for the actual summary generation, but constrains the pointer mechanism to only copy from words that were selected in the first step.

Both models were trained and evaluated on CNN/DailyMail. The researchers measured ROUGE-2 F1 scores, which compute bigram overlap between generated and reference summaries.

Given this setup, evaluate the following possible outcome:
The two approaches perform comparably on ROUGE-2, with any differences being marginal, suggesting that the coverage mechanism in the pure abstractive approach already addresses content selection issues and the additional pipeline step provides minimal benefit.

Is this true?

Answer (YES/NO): NO